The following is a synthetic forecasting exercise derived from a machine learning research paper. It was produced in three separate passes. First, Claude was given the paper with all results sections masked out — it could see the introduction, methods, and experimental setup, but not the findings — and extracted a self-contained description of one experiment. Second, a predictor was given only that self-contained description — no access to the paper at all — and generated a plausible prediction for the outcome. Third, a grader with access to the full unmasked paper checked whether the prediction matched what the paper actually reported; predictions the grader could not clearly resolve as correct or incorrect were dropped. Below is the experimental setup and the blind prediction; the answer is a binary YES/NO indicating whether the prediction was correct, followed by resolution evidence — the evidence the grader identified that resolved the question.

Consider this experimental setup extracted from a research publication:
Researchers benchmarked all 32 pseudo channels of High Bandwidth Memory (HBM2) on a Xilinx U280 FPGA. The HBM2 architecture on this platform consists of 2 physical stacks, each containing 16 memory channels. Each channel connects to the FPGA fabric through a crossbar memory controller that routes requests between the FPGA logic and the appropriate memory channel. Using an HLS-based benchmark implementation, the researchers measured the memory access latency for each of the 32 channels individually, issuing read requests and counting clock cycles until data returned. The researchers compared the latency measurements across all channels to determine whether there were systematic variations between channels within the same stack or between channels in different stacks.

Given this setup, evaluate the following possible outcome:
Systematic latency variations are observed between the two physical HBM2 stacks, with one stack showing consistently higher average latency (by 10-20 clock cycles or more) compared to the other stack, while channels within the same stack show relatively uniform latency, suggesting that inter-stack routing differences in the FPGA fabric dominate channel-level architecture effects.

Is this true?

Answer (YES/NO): NO